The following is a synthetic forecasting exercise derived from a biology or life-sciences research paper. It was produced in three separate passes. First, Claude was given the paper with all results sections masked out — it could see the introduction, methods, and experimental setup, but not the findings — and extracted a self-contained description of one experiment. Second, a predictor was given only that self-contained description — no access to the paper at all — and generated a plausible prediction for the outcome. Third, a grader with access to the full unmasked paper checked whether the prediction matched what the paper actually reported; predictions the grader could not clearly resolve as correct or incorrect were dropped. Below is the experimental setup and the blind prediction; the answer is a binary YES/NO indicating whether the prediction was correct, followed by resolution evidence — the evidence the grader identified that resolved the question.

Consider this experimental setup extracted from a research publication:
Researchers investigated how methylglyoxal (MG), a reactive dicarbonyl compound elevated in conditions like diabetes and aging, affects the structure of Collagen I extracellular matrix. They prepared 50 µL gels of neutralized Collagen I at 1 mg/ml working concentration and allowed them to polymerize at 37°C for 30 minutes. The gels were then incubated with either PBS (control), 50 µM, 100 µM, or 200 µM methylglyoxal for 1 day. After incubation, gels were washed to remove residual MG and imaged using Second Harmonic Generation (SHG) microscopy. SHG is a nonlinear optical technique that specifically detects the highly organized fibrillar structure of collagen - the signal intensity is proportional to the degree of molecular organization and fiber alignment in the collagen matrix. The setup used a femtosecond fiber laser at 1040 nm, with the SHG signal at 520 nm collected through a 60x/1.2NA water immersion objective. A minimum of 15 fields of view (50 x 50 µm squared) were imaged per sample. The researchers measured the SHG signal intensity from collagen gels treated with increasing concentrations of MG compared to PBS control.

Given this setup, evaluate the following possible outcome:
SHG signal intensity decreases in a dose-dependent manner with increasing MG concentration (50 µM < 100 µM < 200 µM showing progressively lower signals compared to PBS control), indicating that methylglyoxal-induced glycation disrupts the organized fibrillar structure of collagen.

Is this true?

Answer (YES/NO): NO